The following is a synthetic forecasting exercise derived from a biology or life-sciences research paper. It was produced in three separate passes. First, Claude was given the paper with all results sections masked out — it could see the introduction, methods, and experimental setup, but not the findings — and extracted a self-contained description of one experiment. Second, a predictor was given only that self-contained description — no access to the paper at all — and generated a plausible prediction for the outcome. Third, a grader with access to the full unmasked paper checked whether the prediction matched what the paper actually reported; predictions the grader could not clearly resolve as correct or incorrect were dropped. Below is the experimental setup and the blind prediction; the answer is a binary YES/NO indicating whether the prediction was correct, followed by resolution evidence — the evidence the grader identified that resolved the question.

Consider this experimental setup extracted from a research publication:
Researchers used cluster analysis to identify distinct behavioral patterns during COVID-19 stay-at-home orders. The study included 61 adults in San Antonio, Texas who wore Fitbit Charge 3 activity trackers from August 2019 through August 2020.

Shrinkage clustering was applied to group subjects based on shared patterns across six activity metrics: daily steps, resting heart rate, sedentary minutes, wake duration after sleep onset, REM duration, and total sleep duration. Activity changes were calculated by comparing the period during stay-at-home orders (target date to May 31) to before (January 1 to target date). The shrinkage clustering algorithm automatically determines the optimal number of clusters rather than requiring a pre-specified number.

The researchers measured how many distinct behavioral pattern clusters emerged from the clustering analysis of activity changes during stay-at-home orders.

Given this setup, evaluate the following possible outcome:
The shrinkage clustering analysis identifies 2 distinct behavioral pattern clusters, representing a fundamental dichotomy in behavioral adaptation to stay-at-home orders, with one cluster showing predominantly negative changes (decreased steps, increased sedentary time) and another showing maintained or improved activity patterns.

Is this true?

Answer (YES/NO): NO